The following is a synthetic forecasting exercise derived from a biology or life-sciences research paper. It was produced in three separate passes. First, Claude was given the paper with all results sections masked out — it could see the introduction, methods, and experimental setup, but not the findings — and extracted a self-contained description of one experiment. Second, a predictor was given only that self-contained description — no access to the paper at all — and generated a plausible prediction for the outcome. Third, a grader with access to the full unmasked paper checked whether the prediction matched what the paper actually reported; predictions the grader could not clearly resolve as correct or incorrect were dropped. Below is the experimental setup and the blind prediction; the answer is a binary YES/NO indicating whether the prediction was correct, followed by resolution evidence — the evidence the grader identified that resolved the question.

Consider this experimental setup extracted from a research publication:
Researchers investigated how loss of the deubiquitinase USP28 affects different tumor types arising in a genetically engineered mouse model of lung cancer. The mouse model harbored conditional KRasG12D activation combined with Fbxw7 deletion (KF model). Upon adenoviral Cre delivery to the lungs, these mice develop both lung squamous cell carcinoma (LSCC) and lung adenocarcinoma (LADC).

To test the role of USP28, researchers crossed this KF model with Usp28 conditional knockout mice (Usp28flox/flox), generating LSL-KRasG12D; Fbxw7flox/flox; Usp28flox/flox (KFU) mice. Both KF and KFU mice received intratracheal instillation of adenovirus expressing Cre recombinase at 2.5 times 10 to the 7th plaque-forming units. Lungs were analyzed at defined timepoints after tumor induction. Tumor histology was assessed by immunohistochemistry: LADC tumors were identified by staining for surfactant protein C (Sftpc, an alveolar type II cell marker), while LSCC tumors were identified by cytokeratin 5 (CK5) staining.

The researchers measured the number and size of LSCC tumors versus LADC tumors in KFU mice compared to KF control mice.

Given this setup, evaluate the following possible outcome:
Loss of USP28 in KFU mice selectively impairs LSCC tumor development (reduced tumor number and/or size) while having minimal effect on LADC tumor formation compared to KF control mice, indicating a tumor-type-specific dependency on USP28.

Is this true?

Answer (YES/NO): YES